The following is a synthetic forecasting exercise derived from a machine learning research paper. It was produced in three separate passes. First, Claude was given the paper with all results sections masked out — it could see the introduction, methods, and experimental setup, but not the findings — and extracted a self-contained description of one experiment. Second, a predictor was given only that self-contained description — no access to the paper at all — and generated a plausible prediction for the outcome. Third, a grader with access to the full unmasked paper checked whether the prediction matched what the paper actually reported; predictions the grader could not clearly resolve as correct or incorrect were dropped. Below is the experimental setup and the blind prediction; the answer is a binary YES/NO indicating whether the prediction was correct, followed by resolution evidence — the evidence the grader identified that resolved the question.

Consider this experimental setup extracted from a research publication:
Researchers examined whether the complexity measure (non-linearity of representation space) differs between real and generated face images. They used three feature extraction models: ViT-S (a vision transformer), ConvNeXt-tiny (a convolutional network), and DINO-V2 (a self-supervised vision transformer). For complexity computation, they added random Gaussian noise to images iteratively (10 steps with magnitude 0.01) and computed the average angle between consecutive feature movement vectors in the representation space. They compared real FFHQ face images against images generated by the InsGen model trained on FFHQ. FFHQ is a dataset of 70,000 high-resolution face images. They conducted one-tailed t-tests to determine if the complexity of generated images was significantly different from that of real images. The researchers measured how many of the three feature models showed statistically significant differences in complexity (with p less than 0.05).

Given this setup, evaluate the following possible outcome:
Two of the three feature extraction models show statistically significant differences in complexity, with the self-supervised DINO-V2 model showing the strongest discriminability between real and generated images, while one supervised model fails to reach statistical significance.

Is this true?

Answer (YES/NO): NO